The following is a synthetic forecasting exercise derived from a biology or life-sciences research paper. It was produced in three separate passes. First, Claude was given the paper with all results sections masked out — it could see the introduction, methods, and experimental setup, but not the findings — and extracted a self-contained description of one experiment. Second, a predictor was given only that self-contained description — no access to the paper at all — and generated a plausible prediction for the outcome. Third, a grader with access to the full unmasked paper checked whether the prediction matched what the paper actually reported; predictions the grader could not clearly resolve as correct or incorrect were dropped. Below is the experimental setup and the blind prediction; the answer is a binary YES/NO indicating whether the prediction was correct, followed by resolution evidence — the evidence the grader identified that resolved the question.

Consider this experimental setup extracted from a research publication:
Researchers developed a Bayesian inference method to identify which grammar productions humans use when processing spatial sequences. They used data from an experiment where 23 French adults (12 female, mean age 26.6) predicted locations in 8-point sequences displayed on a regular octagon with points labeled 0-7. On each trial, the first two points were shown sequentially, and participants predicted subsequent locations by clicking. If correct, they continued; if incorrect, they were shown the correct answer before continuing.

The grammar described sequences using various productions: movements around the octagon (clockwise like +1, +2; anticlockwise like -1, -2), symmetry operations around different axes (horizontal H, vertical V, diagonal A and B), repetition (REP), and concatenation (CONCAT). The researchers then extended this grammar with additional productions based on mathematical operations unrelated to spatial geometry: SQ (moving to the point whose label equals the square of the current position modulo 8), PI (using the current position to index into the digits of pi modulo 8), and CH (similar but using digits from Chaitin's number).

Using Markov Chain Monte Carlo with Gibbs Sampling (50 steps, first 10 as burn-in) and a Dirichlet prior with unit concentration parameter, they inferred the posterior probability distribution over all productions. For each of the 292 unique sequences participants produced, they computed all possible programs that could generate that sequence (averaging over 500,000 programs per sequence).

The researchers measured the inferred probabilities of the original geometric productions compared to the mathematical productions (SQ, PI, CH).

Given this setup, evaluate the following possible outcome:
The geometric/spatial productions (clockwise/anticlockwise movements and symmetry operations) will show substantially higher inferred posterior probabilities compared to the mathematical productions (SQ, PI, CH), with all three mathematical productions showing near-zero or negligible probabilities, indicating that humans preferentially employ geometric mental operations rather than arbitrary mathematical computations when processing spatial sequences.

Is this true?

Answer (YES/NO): YES